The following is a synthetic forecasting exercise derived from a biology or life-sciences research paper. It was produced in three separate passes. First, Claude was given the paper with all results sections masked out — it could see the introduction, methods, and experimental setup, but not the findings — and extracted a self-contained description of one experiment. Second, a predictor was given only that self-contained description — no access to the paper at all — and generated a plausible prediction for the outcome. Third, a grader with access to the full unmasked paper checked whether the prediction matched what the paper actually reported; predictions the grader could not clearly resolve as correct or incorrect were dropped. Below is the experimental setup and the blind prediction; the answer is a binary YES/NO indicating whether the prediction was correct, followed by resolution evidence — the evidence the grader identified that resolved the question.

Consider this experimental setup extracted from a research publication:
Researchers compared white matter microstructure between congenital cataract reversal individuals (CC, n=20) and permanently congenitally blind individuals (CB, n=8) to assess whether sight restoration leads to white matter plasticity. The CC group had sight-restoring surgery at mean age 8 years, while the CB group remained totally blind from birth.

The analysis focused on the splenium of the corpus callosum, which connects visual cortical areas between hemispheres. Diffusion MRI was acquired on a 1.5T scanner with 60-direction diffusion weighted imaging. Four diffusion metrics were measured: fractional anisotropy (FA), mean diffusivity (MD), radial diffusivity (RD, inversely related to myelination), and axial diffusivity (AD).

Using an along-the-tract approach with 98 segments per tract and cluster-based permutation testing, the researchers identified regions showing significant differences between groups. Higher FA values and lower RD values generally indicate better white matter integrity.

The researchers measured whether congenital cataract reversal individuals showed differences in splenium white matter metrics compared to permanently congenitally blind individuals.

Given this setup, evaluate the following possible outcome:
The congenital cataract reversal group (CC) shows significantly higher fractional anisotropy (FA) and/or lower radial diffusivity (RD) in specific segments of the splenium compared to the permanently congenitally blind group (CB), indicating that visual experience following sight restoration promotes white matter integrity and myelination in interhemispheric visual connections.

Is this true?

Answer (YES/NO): YES